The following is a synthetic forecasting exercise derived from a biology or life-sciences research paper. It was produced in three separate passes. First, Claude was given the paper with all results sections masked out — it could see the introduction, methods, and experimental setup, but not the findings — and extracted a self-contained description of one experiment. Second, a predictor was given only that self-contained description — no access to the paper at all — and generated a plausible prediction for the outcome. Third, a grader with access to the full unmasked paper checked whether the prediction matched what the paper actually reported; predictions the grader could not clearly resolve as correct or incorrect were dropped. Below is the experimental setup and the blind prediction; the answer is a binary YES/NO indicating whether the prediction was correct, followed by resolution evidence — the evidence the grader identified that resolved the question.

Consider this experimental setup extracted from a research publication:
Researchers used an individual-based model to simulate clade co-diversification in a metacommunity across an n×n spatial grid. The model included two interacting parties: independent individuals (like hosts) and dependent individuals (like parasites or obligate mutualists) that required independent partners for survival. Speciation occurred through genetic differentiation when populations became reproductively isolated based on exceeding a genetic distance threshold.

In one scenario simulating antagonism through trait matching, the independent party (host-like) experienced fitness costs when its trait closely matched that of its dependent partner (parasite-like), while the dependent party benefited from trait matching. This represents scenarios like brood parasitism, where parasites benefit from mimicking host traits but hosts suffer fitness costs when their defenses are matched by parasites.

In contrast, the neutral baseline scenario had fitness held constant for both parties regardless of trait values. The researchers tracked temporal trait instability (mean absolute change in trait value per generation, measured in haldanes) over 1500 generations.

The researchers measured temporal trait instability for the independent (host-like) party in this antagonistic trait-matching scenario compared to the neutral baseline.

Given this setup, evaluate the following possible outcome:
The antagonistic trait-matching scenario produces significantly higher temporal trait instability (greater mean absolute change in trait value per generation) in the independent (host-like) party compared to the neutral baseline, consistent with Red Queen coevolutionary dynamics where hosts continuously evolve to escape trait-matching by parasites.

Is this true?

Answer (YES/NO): YES